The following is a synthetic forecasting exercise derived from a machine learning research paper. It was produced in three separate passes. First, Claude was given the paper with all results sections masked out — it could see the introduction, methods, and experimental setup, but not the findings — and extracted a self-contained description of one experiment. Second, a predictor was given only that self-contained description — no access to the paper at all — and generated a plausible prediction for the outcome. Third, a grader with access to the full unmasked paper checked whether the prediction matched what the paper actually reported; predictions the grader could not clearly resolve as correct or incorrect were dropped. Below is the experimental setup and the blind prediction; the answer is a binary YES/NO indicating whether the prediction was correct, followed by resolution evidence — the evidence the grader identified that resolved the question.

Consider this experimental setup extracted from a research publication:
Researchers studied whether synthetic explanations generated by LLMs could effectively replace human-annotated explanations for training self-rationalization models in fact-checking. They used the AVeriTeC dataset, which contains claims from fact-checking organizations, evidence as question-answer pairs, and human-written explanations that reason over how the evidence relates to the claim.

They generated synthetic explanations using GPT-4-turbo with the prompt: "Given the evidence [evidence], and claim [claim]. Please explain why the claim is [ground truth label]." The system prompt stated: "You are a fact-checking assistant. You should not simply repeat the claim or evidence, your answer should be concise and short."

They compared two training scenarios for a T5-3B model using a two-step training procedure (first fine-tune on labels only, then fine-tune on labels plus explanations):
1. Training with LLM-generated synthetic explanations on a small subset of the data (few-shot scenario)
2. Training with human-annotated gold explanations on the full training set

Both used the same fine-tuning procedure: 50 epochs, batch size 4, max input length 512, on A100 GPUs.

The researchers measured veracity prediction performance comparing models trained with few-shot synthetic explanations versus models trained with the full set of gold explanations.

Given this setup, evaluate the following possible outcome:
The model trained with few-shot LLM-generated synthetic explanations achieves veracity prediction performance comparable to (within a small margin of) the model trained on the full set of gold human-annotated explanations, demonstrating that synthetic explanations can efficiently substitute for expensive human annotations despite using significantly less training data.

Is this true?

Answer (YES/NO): YES